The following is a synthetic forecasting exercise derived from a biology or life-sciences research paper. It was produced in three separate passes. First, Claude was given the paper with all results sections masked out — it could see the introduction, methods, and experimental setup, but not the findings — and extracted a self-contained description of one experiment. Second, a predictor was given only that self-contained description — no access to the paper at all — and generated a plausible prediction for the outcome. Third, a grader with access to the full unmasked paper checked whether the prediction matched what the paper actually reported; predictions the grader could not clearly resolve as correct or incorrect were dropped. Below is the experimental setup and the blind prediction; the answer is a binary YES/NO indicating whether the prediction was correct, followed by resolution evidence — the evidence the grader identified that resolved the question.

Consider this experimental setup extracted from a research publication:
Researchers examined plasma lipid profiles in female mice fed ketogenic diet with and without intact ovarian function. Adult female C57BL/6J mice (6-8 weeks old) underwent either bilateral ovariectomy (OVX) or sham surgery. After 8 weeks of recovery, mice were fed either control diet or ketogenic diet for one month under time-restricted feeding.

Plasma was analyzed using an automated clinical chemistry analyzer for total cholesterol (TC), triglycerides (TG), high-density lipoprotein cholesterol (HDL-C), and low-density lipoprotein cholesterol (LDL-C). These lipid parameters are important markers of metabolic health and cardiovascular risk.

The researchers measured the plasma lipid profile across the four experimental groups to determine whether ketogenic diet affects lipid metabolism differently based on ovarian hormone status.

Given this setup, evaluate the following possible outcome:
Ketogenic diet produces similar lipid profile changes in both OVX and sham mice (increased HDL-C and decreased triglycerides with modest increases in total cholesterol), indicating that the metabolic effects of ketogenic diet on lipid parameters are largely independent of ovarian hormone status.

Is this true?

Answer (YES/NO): NO